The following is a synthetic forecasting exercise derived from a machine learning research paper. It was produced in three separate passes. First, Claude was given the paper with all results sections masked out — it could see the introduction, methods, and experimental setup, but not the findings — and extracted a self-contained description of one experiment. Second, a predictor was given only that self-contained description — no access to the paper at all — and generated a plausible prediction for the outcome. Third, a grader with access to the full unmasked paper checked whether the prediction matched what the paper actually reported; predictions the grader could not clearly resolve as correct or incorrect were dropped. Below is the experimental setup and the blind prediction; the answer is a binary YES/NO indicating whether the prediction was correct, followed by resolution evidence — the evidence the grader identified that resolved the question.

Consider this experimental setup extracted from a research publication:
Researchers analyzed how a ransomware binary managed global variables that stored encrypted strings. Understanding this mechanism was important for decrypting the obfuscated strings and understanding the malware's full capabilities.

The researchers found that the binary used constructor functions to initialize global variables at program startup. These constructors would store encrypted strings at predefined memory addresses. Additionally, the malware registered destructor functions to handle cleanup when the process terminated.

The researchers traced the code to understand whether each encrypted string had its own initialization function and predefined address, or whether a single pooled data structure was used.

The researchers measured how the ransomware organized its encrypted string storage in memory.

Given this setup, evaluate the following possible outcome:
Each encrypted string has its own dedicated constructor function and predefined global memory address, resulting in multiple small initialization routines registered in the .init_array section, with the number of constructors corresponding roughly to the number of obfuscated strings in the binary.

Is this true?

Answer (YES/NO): NO